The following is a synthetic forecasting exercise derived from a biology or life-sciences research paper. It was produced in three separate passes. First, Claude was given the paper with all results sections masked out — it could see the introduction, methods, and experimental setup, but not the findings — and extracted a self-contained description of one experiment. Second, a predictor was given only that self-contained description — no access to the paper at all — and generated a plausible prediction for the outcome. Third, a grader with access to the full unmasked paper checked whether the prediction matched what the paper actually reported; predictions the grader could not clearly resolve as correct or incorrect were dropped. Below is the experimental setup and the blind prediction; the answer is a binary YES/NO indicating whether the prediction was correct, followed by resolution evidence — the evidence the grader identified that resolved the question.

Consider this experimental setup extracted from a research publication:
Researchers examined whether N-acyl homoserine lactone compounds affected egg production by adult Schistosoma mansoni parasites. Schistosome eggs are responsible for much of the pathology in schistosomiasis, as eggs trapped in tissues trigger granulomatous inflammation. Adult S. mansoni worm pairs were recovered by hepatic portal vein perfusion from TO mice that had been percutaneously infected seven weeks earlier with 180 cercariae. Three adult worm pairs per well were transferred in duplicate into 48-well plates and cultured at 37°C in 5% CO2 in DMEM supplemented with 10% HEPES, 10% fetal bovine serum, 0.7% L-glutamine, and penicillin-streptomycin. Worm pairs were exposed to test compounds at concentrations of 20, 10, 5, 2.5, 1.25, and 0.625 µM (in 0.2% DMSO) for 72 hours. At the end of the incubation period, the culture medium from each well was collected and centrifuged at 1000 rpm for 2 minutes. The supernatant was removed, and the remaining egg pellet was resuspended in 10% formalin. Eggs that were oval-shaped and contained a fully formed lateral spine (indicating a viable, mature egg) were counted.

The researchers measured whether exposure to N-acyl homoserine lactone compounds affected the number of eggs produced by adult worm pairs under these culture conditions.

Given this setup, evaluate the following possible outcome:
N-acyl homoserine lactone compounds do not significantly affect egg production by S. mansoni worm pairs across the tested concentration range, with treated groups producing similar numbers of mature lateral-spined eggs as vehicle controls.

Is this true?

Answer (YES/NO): NO